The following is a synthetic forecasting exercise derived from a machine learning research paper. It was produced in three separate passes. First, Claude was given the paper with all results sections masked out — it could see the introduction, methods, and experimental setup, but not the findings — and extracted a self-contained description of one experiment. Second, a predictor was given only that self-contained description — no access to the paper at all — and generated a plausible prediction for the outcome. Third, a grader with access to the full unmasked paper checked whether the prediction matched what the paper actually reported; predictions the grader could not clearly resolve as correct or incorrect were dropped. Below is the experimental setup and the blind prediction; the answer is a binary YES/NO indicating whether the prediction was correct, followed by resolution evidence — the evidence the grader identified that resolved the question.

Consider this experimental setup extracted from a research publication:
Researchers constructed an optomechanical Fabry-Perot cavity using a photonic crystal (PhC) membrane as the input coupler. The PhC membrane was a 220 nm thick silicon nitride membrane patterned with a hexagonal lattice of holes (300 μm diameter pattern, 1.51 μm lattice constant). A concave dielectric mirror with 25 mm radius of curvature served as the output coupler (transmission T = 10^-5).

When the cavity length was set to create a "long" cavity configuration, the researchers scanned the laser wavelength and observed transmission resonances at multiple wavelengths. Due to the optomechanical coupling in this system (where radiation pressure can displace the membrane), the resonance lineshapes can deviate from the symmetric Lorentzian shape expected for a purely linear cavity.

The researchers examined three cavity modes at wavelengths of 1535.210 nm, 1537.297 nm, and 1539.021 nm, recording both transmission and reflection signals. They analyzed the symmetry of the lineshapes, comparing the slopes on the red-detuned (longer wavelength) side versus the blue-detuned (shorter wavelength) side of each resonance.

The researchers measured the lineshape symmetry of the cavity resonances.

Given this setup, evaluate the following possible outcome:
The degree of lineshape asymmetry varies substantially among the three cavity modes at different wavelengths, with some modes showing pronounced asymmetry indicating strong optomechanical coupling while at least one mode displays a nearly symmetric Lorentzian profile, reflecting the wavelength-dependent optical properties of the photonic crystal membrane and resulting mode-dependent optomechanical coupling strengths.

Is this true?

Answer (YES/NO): NO